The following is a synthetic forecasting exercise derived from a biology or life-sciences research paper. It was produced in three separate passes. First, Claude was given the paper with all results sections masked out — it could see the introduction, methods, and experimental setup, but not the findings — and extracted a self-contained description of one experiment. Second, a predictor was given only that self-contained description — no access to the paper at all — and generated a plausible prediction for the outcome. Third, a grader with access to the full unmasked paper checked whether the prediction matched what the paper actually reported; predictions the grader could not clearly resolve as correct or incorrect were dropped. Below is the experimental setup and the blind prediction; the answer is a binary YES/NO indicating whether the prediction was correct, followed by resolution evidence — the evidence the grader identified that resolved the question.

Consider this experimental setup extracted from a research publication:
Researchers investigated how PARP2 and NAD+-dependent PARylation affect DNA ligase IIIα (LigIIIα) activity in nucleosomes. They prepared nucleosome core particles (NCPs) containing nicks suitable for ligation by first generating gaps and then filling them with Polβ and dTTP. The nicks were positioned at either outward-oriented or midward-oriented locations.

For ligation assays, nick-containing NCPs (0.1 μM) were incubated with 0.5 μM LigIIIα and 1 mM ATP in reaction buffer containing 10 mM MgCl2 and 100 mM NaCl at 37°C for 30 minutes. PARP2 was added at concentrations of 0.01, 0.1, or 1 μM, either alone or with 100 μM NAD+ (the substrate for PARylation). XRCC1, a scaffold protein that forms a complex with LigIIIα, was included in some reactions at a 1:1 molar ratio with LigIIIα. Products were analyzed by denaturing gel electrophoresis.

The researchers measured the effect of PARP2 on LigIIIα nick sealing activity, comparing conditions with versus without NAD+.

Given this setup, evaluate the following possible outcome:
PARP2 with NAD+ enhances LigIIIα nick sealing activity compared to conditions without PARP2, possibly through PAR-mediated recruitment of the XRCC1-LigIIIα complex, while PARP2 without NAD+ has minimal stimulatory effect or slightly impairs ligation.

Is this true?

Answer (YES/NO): YES